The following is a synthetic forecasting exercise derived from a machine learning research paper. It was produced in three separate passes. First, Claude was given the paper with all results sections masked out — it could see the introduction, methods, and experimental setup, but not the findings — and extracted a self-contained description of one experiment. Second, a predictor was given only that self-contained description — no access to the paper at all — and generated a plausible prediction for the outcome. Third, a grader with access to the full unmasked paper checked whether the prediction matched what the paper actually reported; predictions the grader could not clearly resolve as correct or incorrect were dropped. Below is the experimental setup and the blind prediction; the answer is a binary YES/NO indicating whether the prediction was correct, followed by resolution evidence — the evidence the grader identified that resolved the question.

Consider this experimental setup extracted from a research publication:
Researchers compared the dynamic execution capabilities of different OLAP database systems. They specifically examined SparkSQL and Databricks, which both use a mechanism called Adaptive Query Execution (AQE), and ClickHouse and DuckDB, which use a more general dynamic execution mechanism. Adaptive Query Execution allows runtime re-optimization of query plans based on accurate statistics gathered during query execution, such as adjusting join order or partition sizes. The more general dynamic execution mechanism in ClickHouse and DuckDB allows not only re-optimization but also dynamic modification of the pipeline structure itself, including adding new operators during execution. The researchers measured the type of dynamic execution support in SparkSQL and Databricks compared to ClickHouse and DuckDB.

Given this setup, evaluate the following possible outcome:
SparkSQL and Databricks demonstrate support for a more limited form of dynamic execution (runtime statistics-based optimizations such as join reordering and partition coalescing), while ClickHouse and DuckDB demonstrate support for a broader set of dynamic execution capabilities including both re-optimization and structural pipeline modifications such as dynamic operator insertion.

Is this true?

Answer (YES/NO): YES